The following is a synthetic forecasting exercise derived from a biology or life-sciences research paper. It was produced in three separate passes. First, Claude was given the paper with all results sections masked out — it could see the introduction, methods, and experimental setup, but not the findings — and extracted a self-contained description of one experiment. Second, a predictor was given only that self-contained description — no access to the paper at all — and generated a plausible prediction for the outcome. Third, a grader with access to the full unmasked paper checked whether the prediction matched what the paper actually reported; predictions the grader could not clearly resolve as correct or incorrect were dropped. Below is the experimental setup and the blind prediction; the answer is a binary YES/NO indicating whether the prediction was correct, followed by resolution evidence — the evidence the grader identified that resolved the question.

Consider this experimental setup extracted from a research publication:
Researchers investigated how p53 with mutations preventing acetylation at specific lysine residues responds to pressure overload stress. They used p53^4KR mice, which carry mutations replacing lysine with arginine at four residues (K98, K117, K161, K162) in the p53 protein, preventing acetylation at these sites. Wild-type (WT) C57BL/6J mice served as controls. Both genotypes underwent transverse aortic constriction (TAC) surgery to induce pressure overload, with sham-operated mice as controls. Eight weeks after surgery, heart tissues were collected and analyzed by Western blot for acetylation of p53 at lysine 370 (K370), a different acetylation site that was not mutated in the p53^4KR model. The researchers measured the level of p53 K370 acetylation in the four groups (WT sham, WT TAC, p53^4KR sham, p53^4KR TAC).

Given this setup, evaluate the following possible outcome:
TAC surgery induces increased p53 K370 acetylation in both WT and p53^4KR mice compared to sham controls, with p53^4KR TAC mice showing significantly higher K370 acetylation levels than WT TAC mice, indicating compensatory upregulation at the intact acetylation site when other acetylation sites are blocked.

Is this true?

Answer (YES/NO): NO